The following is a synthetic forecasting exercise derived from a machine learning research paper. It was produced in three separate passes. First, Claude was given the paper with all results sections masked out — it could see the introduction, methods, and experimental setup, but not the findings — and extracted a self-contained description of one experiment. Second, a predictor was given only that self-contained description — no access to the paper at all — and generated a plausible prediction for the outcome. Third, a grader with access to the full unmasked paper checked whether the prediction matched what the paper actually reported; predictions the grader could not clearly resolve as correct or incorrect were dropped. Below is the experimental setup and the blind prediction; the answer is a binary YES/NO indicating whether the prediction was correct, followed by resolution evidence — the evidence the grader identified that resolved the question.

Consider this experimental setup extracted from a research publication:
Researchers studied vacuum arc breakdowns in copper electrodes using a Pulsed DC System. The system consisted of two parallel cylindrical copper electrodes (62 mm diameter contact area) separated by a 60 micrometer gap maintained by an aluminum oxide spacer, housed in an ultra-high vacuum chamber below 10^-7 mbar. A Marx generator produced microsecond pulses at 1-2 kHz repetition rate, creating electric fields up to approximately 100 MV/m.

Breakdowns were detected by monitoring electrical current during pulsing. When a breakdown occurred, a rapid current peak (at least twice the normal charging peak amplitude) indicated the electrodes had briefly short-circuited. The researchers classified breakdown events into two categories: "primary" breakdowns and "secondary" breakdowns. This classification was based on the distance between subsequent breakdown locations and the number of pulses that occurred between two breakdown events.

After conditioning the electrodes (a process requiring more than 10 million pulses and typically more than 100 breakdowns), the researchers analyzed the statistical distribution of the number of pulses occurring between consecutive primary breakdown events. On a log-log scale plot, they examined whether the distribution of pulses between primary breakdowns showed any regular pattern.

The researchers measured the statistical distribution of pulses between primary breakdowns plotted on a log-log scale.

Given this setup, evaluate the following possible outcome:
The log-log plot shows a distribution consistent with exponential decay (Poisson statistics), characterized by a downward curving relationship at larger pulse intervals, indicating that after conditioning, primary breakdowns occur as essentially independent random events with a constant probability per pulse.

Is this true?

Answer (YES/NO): NO